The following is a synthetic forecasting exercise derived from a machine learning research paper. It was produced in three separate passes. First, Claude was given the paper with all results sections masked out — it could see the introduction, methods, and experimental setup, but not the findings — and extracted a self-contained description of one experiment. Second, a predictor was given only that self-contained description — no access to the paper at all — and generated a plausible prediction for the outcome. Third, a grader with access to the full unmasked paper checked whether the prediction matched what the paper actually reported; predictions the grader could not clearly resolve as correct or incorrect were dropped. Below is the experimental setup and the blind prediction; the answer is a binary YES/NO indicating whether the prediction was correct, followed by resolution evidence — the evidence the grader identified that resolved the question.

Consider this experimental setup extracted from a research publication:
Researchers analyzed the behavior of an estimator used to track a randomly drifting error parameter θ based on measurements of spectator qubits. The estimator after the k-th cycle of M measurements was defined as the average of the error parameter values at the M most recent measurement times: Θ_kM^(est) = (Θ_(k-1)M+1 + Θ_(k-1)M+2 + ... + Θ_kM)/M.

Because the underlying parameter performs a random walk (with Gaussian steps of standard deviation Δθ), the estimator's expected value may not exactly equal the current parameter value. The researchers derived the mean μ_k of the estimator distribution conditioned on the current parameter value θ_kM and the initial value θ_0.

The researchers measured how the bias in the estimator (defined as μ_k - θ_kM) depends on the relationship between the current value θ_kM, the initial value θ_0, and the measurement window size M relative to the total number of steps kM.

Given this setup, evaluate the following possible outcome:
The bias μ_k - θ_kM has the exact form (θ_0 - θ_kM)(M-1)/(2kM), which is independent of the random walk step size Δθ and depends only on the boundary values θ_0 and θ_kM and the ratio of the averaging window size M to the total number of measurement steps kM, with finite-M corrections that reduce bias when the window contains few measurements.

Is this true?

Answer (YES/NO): YES